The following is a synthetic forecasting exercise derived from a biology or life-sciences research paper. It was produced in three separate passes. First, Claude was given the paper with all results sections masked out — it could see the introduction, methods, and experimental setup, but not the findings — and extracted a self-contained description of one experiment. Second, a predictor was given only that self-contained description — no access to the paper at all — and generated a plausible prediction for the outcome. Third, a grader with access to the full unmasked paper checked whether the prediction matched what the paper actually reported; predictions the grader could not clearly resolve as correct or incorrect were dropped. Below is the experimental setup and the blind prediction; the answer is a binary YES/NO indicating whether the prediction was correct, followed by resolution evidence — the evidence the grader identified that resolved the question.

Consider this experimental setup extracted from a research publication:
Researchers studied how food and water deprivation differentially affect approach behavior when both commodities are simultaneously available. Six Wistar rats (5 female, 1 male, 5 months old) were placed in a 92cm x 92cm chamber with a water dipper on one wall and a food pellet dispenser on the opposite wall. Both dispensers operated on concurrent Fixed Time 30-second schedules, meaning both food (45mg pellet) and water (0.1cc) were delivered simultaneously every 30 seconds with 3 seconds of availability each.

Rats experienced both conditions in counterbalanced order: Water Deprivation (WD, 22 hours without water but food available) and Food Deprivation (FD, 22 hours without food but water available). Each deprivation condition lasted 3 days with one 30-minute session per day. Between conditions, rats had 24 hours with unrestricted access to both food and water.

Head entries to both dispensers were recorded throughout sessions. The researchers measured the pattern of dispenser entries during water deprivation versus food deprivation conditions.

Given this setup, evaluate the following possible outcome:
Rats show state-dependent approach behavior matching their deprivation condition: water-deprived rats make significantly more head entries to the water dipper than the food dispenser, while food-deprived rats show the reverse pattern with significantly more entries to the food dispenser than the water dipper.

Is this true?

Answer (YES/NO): YES